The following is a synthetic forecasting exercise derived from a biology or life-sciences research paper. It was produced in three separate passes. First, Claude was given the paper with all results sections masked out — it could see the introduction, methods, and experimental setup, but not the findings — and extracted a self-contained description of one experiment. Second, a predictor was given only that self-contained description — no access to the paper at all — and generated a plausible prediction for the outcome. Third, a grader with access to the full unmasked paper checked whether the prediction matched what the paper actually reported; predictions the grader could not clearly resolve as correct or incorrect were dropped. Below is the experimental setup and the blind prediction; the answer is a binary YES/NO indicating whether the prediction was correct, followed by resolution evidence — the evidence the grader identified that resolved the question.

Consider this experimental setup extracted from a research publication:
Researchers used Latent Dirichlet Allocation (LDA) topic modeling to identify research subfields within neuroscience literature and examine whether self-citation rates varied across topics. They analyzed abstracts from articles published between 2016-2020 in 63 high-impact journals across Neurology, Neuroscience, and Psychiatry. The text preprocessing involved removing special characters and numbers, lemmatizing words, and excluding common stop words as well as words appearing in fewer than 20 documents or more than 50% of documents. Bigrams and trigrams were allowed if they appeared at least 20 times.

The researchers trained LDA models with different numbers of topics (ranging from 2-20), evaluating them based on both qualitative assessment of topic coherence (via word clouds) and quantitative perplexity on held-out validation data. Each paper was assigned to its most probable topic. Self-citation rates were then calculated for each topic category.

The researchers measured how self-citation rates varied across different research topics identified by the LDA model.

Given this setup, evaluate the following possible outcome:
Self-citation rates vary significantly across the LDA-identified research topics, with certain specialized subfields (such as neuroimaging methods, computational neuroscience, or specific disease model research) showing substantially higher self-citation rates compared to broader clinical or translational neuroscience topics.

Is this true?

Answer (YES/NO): NO